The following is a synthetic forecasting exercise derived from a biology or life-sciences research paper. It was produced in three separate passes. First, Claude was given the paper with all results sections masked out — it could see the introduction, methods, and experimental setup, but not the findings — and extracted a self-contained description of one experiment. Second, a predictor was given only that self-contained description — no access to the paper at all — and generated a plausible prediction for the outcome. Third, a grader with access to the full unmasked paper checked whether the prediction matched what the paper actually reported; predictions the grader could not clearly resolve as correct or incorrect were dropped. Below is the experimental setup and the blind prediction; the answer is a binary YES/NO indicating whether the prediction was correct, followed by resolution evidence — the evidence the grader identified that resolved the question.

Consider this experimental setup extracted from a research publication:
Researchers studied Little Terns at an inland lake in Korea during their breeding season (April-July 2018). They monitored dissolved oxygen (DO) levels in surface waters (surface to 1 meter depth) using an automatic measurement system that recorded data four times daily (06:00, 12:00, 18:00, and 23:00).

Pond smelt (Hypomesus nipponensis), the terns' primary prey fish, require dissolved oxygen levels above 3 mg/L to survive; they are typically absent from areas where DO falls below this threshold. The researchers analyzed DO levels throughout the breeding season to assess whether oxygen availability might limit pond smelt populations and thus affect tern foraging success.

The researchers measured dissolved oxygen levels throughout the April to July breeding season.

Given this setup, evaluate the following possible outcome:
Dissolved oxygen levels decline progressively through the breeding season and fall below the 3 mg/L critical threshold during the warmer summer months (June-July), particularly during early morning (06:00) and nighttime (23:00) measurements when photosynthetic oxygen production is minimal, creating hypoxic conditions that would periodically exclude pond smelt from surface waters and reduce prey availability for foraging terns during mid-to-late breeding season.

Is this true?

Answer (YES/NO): NO